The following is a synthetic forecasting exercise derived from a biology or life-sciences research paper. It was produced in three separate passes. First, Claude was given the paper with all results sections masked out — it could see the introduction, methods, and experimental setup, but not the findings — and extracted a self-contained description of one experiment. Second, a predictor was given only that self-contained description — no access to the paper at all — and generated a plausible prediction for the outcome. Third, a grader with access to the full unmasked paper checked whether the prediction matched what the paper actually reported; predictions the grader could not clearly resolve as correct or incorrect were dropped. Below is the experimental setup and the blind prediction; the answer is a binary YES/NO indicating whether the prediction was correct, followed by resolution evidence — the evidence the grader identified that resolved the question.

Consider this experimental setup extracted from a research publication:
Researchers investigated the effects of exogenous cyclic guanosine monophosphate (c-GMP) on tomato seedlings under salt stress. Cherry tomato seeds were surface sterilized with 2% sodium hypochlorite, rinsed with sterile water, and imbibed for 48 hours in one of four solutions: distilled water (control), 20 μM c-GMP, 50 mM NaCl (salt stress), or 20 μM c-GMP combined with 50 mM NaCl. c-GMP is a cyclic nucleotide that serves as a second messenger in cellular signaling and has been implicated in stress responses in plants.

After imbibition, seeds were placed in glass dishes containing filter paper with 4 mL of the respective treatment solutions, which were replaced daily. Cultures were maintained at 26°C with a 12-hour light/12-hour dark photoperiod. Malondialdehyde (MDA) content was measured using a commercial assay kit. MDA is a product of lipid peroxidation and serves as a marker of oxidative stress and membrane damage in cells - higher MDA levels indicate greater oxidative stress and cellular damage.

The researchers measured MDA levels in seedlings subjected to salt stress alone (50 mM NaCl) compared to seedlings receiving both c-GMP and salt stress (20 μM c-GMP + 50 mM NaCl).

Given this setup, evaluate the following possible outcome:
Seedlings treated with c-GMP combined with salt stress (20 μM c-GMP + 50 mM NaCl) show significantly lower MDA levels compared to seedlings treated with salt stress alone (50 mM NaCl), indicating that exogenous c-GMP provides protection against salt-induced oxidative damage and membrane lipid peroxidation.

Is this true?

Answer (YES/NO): YES